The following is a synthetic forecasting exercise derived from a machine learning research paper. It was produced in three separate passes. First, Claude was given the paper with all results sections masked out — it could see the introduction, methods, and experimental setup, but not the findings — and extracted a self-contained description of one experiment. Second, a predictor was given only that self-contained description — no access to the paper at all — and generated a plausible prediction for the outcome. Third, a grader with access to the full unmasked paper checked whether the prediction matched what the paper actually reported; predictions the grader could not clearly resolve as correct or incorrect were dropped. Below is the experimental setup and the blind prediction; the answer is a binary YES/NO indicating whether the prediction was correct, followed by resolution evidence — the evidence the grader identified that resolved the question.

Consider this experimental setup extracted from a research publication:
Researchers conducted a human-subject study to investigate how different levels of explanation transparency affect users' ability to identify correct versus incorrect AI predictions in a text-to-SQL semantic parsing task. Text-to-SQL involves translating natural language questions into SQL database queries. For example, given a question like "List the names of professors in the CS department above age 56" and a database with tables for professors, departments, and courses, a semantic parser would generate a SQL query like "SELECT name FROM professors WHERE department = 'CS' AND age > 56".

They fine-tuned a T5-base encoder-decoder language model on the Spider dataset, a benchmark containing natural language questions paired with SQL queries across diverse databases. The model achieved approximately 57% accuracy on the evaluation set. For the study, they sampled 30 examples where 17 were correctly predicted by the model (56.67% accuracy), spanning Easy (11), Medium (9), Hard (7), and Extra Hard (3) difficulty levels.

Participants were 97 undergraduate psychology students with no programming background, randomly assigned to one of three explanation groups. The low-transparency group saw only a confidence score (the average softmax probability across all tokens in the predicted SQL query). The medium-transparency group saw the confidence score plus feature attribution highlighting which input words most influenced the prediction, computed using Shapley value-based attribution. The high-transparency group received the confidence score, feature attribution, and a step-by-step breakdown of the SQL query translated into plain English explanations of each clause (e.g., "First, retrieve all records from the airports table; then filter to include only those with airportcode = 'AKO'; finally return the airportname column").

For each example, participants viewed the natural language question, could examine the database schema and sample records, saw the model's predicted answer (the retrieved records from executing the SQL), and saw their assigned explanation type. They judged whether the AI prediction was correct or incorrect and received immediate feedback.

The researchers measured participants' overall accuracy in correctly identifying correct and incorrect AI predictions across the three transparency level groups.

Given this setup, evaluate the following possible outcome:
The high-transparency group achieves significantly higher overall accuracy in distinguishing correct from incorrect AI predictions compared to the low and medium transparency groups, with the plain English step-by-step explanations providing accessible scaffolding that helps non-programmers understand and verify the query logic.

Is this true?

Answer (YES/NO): NO